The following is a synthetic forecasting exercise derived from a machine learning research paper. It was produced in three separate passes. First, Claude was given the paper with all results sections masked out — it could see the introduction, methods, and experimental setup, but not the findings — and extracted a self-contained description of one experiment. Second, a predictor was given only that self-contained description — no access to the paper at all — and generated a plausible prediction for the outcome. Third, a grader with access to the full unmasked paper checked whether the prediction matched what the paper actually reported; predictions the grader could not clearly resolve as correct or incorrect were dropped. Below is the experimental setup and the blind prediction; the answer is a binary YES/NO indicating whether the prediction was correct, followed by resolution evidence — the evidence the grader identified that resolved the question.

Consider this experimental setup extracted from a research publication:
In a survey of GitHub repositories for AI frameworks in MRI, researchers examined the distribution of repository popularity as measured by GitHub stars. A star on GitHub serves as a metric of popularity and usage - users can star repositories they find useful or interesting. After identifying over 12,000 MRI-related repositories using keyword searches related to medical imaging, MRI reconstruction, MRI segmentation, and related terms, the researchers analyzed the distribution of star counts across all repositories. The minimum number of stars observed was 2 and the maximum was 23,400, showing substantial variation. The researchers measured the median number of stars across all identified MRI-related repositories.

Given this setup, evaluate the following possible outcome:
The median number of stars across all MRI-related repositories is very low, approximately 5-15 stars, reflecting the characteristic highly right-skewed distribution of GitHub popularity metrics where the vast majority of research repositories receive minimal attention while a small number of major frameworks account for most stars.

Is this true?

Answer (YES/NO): YES